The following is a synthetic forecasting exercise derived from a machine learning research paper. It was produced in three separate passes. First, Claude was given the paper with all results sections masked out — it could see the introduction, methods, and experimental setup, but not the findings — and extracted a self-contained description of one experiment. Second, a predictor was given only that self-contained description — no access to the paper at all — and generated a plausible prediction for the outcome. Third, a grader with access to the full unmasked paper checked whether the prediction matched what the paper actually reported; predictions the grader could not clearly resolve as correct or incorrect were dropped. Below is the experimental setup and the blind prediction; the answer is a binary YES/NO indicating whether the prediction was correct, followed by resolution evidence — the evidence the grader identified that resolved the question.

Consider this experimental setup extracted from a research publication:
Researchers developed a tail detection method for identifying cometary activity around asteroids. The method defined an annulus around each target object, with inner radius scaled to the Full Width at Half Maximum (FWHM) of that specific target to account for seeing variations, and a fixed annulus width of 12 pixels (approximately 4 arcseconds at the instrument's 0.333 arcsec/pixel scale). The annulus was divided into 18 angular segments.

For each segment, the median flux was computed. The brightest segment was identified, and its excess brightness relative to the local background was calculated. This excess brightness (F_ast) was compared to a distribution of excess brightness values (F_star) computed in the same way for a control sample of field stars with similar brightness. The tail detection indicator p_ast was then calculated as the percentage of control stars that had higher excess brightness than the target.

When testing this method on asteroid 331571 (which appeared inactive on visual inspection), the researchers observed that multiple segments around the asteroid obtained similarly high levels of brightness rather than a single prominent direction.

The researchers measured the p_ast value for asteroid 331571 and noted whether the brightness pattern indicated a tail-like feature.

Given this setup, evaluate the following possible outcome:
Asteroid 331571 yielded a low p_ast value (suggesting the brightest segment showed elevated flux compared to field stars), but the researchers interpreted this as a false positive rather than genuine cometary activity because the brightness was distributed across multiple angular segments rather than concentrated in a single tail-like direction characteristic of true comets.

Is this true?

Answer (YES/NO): YES